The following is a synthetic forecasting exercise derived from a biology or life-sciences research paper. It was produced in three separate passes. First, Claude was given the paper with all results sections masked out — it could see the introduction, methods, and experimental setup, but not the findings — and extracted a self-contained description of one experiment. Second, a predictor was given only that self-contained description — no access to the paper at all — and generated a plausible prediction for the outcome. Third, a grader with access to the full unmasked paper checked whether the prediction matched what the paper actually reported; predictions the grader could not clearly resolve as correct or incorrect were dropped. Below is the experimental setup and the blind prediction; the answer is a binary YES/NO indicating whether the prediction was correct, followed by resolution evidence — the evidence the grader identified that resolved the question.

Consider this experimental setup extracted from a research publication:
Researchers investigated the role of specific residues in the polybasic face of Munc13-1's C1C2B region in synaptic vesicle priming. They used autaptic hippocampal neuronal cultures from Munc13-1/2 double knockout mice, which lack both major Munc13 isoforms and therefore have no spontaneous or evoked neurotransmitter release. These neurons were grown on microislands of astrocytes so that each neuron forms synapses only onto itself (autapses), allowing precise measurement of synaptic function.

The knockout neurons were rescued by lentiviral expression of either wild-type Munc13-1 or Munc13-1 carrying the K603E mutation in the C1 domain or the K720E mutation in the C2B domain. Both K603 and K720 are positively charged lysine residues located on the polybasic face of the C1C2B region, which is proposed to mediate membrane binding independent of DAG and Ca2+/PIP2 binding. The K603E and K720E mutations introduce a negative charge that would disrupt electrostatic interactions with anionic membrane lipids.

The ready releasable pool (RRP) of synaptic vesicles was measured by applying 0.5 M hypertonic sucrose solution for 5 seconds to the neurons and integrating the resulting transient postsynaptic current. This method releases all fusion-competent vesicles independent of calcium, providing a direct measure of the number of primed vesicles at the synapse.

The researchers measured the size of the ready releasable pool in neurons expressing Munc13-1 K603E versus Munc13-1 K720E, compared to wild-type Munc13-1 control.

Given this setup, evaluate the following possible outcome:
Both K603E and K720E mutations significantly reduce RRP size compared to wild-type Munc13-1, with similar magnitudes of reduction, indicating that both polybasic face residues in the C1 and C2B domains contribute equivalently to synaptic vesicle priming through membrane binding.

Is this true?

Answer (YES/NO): NO